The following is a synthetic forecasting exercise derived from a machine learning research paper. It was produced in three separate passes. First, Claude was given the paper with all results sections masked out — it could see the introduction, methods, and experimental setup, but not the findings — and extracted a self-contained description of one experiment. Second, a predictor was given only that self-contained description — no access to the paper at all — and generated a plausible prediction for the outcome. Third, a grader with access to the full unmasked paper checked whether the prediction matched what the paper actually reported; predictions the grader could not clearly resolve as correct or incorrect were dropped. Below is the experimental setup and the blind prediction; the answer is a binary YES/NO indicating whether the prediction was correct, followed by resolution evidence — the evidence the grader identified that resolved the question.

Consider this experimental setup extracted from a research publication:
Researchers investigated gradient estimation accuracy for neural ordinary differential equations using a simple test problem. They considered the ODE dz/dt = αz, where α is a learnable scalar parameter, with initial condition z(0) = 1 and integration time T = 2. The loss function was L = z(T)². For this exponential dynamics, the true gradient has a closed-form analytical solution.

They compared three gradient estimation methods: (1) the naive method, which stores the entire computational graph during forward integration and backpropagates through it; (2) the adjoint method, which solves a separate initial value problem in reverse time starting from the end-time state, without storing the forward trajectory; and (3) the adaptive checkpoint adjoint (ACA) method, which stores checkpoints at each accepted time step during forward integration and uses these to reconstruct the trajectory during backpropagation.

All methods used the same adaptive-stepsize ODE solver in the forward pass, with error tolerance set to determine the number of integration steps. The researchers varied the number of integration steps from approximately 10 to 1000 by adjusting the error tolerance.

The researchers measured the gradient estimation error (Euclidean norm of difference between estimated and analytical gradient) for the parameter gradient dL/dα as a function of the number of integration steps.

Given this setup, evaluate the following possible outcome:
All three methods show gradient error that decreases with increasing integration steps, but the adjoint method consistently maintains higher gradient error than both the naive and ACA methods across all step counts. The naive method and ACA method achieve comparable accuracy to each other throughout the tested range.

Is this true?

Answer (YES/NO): NO